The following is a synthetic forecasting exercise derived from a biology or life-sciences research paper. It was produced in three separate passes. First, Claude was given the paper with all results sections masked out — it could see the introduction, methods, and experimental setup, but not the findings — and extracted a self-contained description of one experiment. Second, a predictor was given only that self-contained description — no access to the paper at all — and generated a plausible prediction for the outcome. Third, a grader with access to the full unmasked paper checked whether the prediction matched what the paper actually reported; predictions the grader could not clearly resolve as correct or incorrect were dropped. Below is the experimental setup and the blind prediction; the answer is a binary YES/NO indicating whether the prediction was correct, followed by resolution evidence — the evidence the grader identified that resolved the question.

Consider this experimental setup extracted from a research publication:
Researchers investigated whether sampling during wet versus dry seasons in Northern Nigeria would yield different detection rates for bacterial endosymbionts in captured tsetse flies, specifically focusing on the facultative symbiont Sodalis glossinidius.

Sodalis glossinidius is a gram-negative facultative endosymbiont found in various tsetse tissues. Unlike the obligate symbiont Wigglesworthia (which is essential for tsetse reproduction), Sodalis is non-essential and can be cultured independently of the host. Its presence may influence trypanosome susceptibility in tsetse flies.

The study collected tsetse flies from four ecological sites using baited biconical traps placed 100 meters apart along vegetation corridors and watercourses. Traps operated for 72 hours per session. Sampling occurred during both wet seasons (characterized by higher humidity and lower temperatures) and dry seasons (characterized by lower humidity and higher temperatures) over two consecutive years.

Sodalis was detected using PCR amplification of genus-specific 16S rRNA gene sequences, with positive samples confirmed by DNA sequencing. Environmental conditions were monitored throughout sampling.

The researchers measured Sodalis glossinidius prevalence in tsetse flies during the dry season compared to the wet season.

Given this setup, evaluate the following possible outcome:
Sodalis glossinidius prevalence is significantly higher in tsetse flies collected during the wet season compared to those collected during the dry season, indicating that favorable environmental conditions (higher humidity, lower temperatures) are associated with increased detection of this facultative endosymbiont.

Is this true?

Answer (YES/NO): YES